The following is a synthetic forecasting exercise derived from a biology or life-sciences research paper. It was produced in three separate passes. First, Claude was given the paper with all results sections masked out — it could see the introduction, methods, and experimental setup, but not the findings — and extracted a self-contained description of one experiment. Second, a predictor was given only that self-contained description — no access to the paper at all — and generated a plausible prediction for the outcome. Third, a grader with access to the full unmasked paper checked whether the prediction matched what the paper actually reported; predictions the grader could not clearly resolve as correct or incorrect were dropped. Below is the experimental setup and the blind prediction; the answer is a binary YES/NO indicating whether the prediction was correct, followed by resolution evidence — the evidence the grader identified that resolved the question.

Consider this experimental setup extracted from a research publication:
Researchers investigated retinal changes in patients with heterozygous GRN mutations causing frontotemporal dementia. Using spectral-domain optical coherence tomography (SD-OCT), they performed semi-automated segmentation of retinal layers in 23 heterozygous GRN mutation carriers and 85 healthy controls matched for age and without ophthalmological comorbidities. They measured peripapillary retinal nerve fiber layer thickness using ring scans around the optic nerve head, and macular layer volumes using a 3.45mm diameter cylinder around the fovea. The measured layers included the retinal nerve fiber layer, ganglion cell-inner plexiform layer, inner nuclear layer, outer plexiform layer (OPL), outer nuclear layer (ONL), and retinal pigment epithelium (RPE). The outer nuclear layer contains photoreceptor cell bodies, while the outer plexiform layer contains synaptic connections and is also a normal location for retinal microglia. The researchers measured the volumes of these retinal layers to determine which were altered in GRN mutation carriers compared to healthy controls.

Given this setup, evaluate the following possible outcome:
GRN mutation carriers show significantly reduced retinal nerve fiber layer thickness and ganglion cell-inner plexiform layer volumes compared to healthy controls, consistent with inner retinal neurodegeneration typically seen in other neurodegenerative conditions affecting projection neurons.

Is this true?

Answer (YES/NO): NO